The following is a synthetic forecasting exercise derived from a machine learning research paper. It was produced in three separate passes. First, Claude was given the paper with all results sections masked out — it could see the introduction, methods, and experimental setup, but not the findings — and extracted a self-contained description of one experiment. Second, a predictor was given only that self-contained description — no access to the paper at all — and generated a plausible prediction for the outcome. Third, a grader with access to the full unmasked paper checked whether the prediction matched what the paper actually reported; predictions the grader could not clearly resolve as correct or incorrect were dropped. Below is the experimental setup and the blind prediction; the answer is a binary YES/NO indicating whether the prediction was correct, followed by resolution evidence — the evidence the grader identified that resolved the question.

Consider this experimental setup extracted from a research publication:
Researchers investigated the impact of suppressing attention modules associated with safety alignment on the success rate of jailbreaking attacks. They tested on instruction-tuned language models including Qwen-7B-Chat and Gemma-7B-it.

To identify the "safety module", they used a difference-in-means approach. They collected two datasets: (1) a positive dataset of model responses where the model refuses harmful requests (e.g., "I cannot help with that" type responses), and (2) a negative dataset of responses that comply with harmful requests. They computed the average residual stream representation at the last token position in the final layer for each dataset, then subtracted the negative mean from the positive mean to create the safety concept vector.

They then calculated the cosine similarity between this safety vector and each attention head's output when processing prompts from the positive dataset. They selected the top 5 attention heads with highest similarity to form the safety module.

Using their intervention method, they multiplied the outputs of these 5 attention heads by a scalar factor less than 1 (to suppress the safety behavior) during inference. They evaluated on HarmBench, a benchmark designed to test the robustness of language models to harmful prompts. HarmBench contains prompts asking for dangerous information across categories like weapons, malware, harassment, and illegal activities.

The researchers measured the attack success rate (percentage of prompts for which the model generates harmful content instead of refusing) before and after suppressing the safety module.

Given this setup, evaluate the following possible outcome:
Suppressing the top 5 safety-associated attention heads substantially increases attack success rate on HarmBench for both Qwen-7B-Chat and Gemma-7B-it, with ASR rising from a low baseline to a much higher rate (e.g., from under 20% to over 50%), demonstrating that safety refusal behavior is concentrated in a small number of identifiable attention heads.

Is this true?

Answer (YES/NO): NO